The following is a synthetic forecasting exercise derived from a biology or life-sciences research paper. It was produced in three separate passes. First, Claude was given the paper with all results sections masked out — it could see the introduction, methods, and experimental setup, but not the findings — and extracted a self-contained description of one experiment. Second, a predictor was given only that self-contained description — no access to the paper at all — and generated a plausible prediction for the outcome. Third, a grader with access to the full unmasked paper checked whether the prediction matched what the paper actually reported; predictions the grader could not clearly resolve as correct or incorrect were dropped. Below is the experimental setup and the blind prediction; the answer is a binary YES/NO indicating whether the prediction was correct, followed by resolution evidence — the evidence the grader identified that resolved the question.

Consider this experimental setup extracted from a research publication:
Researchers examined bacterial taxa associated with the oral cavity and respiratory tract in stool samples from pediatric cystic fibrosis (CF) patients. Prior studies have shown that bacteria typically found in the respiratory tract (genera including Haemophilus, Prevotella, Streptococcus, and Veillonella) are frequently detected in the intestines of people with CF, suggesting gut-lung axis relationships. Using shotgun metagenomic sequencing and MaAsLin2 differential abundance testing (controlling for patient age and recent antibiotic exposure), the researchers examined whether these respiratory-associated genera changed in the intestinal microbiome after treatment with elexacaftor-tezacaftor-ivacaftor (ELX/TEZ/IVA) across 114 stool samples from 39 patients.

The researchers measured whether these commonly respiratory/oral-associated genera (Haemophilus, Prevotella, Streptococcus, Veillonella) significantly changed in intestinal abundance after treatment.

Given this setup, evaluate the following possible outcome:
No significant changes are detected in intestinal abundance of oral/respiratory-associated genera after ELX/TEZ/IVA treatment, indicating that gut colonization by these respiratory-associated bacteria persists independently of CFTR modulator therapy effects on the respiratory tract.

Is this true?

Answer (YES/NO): YES